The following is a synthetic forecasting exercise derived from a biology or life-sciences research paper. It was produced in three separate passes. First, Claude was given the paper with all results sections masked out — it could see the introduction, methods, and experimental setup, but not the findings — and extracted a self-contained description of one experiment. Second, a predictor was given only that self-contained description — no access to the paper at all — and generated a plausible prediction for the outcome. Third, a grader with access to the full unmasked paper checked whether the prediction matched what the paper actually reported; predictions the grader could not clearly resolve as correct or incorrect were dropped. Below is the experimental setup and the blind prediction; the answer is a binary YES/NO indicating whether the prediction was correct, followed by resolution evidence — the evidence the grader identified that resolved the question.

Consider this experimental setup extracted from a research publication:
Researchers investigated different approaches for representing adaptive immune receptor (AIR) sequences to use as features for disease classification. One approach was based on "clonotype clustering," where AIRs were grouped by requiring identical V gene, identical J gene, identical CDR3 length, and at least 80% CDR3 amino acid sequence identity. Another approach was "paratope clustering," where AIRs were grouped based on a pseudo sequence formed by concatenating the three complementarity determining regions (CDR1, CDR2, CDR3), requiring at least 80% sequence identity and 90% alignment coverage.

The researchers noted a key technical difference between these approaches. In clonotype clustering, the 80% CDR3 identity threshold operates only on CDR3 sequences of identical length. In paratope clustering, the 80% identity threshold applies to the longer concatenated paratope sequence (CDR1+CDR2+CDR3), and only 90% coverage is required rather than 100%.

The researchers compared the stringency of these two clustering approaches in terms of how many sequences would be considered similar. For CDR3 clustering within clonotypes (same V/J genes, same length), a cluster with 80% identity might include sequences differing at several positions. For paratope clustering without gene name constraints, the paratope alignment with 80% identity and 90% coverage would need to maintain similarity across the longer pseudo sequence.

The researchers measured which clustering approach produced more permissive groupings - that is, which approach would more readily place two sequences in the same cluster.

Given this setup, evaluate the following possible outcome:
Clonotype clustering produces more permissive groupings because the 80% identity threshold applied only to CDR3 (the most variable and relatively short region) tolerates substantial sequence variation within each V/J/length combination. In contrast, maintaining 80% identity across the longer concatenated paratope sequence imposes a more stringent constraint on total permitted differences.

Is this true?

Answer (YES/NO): YES